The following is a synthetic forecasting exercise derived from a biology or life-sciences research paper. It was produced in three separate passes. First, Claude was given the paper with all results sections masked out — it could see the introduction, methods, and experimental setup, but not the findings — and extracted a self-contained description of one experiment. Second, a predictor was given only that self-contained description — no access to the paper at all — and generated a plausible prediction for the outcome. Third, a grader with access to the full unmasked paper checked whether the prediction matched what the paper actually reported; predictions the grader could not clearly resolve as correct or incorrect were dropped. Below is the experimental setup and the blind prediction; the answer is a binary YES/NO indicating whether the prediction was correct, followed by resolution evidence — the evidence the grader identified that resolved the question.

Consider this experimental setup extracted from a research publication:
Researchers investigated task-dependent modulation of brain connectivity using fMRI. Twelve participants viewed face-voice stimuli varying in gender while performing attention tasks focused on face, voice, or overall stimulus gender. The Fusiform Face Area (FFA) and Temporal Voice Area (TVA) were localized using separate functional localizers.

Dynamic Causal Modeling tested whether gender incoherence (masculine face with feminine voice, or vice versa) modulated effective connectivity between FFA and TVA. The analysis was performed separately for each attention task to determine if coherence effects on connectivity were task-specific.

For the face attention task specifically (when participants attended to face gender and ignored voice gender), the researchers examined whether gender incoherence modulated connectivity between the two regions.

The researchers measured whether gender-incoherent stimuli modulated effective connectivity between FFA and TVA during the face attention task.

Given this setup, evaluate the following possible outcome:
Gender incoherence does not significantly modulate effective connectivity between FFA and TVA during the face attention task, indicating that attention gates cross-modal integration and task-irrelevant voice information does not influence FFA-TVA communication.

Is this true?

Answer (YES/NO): NO